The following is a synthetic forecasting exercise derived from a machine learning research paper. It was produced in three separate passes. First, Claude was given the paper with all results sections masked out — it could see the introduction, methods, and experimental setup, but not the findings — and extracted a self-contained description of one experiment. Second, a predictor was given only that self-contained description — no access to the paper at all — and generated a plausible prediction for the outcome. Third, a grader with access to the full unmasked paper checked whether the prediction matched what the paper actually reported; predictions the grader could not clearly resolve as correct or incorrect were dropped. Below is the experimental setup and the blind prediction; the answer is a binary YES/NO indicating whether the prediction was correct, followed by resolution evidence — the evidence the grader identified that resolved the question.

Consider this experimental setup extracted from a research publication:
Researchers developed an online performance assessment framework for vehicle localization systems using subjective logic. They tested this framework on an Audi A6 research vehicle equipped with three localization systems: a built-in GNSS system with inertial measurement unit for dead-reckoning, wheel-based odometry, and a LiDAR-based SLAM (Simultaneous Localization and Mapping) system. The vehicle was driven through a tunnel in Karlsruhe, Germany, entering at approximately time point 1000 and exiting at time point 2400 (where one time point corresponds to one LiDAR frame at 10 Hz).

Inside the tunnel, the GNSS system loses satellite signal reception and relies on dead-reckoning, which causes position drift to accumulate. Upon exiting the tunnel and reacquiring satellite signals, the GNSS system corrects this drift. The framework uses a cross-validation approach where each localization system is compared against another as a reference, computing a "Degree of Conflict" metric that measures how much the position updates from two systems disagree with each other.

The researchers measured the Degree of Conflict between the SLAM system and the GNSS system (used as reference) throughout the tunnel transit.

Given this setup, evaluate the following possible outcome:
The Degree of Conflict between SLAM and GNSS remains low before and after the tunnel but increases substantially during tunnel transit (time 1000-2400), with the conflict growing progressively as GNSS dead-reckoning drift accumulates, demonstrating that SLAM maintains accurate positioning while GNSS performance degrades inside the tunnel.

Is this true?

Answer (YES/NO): NO